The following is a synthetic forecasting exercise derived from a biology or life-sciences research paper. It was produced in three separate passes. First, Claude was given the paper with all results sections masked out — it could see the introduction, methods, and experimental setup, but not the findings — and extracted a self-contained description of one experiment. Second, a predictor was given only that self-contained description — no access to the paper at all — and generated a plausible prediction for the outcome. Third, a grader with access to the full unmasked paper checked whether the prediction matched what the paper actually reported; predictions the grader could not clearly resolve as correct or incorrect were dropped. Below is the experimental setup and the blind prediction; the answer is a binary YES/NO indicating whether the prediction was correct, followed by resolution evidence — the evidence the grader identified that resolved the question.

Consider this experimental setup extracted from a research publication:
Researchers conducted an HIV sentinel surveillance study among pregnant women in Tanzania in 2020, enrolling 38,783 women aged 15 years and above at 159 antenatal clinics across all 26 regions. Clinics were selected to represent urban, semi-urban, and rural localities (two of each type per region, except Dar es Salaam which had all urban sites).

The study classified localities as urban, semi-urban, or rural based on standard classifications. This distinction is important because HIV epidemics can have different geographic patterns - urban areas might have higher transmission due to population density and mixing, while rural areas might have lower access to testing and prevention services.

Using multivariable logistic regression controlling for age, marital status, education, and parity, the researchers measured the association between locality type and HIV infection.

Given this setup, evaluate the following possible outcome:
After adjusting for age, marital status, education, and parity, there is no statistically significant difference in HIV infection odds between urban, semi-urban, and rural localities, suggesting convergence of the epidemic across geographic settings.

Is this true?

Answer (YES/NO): NO